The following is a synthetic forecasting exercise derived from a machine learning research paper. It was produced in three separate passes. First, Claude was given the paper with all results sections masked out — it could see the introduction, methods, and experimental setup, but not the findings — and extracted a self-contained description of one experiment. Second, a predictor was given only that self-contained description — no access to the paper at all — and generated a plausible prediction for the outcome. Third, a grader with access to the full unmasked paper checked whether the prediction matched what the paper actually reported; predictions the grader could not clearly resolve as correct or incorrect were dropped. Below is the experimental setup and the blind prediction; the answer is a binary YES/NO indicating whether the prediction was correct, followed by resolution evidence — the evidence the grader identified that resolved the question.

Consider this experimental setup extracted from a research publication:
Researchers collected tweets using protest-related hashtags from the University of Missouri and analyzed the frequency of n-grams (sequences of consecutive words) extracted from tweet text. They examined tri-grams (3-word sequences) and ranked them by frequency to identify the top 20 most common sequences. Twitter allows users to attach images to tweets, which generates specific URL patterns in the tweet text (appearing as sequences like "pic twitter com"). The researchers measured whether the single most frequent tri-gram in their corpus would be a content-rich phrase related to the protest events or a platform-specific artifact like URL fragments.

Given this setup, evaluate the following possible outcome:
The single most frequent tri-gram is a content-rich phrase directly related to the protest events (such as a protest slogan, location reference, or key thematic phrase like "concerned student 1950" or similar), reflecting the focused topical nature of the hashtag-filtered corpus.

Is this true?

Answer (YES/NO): NO